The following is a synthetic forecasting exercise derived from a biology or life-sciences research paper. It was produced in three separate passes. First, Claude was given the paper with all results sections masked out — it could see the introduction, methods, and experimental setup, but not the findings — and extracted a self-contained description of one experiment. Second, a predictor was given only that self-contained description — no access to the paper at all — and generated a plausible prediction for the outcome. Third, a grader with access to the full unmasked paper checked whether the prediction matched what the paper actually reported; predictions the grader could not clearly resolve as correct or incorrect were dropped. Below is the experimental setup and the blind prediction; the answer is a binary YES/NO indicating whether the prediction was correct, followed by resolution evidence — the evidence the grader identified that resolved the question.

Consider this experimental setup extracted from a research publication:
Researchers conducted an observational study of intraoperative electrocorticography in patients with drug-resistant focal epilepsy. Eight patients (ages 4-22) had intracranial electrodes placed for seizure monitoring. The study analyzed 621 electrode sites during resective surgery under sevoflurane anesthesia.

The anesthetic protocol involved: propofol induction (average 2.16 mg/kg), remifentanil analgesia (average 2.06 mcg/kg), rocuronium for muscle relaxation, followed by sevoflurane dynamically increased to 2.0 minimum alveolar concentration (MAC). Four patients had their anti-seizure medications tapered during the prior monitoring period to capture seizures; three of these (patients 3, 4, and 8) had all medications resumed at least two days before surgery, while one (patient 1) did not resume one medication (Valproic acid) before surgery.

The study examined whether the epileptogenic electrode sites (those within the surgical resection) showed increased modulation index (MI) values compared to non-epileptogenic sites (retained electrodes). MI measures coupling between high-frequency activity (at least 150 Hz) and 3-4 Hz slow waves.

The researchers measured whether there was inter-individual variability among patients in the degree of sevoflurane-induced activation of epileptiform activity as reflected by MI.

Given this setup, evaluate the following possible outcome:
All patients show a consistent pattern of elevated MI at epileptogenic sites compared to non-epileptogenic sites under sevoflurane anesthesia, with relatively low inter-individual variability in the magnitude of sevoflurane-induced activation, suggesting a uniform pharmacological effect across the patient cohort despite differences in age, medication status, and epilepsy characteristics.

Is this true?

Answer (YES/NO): NO